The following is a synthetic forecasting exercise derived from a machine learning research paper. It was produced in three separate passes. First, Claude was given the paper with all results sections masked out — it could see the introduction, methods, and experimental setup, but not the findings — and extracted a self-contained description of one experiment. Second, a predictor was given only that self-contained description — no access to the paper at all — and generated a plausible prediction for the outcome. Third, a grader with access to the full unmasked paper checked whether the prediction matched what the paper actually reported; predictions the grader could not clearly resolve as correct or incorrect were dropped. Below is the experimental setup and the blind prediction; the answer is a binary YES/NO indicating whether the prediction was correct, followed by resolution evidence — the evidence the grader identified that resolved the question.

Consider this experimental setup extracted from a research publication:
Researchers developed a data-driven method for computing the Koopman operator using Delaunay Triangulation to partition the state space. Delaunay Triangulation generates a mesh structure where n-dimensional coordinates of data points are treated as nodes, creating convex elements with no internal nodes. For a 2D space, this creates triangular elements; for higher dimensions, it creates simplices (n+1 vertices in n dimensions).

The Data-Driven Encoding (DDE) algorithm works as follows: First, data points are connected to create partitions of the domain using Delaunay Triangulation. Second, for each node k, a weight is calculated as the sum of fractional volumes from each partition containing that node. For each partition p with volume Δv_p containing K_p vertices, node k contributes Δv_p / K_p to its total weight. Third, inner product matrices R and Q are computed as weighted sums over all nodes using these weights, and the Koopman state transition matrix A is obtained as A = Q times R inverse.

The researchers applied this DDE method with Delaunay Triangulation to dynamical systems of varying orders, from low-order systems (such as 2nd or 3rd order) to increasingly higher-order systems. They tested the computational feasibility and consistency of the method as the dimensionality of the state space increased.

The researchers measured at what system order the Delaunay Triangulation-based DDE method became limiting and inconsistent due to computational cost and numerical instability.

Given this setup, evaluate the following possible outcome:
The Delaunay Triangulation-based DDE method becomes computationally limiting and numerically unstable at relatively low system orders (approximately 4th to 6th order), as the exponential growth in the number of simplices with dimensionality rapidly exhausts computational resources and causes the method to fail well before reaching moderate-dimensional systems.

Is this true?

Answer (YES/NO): NO